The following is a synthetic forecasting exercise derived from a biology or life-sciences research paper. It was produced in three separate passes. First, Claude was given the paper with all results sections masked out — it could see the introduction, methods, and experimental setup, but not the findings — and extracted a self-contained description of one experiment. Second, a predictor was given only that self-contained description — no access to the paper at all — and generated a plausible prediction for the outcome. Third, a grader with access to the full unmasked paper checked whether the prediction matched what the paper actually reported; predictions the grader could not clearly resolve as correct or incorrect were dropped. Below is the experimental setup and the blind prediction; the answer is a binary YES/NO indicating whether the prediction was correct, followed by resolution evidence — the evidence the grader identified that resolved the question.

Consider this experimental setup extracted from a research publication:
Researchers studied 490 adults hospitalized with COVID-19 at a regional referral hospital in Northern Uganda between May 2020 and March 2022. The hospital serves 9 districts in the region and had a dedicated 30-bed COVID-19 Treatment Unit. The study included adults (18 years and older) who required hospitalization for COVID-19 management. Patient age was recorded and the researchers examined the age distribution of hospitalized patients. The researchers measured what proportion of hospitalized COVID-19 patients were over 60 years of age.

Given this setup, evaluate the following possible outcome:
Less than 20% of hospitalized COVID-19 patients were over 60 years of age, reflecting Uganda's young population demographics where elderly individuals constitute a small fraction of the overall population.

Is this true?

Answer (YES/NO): NO